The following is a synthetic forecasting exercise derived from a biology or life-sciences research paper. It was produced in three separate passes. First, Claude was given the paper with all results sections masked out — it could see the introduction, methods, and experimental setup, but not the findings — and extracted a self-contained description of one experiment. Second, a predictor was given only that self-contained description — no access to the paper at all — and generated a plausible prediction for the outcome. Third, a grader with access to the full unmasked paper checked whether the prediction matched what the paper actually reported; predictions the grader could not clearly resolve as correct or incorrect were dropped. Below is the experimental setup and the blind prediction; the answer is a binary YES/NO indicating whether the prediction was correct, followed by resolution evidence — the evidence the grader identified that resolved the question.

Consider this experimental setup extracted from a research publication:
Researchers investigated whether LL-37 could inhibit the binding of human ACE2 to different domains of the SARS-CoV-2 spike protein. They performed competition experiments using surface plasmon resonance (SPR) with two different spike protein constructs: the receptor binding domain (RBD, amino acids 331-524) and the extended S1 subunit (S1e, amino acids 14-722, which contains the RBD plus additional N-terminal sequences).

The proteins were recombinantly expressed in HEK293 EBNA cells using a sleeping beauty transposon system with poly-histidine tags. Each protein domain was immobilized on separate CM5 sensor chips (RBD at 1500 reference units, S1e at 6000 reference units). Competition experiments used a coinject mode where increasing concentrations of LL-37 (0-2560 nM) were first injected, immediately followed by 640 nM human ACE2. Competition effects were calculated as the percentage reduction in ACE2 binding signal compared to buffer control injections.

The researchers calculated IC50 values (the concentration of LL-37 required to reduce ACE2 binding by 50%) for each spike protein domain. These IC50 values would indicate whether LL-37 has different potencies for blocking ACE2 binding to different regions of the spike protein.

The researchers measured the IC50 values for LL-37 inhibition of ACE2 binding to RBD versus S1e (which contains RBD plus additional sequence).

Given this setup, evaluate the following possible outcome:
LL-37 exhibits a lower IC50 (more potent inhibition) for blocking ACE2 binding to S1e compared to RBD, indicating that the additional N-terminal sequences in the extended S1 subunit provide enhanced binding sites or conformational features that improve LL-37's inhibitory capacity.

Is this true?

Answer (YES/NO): NO